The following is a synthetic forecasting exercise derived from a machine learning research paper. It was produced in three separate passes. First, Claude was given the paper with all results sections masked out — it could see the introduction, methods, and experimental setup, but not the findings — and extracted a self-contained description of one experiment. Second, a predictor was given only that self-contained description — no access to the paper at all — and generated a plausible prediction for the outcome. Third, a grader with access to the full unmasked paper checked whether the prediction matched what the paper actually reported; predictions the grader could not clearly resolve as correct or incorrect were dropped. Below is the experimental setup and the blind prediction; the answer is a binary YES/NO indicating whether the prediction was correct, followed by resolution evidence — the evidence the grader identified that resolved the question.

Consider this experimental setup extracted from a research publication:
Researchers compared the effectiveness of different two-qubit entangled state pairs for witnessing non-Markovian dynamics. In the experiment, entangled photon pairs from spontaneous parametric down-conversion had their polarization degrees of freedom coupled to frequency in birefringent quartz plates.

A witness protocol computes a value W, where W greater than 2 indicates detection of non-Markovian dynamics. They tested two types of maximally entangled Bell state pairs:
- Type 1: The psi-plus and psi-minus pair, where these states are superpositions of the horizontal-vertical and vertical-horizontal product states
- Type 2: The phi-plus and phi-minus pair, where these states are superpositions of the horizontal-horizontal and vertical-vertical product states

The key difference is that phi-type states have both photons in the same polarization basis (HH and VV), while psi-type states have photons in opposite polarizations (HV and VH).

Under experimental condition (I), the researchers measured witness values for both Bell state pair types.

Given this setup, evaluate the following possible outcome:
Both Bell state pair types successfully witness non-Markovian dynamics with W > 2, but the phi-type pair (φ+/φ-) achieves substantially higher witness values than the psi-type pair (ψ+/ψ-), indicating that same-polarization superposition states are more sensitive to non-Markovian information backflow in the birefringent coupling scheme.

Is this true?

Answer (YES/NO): YES